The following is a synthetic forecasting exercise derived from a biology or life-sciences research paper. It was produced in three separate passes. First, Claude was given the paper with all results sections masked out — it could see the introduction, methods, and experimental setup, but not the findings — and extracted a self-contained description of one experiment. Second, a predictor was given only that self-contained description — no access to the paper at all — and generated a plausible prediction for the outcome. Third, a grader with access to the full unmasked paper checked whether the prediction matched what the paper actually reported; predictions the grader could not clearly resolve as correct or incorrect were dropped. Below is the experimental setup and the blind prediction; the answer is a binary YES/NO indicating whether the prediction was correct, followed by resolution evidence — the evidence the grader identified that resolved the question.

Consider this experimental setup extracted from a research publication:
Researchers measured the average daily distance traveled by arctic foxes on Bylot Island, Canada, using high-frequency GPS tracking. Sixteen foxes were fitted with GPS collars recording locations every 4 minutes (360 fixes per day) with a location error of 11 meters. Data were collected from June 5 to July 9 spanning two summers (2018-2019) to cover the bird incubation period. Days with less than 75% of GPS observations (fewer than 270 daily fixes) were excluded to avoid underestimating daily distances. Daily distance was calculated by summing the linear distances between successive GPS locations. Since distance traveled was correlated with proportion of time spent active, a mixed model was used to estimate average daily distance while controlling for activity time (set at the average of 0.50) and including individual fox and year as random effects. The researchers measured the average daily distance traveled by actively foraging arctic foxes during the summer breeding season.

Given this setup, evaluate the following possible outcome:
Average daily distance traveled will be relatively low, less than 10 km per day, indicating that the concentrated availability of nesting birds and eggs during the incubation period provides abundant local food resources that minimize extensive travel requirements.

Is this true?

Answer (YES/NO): NO